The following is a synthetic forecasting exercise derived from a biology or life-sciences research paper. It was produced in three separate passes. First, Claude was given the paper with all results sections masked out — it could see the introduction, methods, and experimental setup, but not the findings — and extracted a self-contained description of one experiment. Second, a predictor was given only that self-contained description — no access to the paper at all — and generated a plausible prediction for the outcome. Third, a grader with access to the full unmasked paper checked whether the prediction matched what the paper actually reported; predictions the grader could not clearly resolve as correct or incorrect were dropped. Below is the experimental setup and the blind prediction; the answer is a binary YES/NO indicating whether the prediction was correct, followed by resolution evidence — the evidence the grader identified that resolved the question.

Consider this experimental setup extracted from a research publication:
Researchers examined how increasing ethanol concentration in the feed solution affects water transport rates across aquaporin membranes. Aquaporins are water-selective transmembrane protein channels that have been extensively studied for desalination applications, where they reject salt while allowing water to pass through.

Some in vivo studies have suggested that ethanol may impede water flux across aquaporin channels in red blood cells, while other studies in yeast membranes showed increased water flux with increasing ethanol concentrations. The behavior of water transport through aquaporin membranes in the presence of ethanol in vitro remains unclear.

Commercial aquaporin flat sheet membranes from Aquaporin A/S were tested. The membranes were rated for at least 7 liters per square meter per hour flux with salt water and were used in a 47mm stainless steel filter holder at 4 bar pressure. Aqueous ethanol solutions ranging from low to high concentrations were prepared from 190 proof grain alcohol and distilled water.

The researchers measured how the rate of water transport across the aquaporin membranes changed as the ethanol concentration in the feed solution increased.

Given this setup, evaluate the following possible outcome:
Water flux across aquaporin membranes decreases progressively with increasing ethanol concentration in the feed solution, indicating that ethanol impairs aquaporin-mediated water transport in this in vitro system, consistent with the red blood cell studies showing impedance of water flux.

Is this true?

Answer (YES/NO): NO